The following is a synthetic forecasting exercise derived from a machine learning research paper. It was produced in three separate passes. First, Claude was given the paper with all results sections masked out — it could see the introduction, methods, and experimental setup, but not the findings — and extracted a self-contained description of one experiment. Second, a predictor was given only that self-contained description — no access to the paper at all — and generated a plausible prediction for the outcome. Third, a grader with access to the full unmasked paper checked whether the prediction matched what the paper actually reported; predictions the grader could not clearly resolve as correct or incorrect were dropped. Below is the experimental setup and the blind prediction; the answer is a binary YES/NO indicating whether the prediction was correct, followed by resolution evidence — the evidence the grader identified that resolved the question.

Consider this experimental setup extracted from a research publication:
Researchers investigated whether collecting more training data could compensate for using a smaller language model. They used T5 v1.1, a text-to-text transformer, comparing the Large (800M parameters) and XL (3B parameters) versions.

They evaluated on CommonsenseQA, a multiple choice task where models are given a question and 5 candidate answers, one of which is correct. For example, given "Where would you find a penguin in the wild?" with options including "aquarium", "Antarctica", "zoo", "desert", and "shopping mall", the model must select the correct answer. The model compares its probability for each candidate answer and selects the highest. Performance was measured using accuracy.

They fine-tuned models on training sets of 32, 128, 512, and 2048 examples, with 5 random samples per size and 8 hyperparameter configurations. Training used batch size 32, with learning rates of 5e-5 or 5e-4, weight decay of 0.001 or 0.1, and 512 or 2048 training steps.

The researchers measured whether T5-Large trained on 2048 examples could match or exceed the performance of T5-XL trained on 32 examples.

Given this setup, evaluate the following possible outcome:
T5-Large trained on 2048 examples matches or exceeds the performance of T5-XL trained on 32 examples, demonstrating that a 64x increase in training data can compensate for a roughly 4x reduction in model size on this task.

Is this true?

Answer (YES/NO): YES